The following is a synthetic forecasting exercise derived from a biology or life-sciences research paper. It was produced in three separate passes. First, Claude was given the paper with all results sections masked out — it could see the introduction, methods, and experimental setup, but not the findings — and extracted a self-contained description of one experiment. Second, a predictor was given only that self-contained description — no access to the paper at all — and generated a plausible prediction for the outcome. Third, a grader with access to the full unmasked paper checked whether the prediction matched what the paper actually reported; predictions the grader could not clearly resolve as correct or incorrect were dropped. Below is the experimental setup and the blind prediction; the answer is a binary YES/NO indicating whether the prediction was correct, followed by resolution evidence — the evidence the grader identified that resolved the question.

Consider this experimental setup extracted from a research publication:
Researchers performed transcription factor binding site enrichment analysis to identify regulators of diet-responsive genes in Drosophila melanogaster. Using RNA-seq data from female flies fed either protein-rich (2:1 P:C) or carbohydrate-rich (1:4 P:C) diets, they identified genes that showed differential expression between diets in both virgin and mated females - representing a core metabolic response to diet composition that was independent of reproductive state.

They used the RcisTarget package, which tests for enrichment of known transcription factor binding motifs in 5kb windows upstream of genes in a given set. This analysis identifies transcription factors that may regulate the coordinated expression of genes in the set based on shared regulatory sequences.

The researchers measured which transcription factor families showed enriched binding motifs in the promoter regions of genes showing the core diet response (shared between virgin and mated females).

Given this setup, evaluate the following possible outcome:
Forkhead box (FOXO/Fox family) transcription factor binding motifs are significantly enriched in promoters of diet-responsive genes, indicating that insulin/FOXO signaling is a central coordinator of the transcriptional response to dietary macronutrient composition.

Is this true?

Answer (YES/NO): NO